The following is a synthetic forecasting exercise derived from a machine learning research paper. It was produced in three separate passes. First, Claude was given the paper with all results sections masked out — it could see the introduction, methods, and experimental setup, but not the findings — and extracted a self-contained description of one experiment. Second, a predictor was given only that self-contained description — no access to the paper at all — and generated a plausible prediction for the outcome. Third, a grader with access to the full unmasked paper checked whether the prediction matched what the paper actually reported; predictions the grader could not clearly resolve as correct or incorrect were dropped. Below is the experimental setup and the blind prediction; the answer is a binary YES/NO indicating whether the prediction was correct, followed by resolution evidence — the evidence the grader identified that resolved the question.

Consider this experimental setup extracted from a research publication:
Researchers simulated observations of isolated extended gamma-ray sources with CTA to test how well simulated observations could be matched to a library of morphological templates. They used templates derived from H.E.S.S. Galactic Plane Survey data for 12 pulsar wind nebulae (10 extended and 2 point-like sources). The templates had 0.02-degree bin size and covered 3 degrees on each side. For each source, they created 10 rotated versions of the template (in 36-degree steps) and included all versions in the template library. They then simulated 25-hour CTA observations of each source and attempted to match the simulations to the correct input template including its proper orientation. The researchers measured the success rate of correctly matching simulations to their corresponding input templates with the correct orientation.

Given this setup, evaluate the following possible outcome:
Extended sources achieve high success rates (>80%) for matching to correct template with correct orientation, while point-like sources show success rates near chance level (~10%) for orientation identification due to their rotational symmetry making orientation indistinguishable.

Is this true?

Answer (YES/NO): NO